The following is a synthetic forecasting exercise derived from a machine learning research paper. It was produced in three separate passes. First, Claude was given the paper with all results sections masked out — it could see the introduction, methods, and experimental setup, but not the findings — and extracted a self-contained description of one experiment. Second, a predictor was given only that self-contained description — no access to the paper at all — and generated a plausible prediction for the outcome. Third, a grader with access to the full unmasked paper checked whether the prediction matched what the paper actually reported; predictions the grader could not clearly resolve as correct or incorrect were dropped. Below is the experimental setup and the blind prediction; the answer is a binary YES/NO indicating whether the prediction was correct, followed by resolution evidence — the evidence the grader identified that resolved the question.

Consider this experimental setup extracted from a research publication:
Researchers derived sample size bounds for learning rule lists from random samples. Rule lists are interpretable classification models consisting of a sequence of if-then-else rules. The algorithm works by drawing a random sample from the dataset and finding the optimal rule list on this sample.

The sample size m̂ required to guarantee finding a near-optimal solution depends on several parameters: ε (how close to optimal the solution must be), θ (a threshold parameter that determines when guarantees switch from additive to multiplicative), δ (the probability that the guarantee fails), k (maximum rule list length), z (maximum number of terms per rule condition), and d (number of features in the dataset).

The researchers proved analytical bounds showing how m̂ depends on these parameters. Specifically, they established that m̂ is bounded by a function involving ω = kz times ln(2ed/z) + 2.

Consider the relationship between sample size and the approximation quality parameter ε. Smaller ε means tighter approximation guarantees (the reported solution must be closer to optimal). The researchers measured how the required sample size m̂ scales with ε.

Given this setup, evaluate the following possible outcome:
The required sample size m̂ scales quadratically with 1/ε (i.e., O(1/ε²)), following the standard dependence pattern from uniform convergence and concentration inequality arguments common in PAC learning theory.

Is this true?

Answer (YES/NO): YES